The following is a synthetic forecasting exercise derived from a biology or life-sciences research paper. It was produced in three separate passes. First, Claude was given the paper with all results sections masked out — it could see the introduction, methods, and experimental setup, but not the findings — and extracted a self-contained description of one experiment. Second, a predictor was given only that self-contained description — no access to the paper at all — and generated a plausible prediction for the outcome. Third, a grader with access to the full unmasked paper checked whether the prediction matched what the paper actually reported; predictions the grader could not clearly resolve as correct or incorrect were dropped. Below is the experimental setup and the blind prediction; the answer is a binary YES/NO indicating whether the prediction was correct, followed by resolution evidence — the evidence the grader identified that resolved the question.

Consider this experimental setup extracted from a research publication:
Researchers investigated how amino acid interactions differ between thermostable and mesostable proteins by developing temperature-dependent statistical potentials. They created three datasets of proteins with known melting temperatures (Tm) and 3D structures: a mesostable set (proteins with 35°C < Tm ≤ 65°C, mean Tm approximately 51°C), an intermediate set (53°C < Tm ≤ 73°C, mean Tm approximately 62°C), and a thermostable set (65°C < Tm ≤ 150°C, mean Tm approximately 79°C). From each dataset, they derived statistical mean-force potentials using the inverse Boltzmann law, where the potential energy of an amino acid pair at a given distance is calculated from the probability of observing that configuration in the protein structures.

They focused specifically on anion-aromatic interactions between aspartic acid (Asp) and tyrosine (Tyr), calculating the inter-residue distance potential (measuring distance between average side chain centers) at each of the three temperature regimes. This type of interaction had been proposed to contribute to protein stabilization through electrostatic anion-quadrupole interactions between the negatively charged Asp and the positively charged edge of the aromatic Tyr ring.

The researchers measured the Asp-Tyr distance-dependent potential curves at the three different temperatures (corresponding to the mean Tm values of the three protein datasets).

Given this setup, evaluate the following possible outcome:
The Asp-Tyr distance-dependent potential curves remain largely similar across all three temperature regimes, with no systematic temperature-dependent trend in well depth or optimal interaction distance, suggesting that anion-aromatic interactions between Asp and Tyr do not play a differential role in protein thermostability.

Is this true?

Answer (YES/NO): NO